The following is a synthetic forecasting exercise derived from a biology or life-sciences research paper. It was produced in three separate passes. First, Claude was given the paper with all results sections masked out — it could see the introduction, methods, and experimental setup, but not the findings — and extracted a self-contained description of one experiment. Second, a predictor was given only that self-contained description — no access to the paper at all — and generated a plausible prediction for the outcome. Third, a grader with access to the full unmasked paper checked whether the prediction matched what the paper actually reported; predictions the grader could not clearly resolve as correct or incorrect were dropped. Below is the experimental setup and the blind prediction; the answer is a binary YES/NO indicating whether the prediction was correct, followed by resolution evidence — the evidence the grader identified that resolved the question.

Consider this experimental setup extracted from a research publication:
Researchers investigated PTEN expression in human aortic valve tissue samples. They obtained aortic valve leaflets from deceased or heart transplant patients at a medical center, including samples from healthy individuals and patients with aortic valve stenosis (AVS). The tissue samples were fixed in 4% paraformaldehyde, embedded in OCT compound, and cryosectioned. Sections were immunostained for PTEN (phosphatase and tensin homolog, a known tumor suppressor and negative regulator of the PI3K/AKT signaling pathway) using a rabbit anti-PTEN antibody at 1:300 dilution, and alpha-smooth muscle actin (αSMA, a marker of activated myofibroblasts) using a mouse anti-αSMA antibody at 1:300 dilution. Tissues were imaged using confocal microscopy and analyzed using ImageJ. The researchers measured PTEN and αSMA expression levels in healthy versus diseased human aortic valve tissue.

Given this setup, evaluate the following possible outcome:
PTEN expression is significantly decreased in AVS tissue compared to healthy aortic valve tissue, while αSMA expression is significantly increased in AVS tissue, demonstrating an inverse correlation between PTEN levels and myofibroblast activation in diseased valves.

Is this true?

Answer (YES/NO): YES